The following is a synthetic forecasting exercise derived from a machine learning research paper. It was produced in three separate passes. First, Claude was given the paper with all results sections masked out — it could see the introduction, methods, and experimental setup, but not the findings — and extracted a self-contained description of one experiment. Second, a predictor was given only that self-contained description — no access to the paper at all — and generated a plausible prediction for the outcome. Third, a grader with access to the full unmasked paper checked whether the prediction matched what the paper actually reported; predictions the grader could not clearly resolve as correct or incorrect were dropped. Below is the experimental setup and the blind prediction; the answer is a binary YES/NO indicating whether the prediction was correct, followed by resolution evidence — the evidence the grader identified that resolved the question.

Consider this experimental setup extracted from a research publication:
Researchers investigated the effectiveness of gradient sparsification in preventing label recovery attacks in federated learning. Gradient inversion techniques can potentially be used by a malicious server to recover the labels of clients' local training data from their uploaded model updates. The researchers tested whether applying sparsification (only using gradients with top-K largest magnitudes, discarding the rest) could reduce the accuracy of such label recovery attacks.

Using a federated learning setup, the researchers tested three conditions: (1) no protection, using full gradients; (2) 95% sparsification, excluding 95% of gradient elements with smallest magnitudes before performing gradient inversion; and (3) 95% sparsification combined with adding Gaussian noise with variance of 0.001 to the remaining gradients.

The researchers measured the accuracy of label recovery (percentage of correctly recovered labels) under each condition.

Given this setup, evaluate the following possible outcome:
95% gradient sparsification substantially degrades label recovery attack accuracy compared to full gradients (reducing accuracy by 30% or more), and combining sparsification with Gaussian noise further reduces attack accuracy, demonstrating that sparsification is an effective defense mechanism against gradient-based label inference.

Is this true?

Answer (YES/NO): NO